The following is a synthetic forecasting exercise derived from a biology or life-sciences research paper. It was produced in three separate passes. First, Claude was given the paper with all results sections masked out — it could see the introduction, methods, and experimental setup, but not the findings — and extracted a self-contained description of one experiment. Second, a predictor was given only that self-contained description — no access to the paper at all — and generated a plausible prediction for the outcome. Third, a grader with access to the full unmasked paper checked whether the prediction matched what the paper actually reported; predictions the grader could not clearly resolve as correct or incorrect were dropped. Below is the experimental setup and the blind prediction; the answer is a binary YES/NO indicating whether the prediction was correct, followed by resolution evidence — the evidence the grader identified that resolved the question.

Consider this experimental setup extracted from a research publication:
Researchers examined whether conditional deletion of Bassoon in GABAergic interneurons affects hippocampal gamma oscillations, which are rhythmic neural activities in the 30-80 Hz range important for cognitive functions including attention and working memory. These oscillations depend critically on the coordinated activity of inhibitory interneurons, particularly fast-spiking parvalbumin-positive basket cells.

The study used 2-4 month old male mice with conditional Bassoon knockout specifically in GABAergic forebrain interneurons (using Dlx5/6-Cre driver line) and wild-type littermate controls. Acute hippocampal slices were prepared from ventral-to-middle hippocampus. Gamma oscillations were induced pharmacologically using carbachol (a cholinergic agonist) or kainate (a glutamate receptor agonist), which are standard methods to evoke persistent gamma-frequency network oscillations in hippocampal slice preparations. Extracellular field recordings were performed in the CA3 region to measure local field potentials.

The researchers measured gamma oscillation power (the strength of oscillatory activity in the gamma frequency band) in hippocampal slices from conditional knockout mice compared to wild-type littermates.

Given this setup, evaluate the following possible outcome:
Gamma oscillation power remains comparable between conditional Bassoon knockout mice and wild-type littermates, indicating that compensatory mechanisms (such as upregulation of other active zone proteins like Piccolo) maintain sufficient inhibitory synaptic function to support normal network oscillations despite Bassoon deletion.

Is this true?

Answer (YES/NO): NO